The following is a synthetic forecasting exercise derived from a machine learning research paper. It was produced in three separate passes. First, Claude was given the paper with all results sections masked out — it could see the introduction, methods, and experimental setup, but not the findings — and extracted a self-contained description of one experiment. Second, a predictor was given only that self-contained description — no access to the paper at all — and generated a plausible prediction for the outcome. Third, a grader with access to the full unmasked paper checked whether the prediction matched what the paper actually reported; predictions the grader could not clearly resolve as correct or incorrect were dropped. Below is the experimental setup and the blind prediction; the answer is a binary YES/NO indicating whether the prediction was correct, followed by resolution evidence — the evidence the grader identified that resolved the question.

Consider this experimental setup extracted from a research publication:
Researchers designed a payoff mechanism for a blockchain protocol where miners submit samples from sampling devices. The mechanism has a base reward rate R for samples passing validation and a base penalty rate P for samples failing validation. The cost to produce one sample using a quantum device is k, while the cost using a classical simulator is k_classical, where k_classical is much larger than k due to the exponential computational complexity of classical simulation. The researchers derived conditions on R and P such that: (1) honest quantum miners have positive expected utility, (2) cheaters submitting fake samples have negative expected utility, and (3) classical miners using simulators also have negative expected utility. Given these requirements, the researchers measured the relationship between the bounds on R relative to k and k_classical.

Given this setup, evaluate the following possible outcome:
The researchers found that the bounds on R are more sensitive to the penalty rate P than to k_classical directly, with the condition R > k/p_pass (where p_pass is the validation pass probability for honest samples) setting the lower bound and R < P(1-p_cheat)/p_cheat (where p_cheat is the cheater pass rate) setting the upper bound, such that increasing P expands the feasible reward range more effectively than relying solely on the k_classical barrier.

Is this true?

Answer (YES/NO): NO